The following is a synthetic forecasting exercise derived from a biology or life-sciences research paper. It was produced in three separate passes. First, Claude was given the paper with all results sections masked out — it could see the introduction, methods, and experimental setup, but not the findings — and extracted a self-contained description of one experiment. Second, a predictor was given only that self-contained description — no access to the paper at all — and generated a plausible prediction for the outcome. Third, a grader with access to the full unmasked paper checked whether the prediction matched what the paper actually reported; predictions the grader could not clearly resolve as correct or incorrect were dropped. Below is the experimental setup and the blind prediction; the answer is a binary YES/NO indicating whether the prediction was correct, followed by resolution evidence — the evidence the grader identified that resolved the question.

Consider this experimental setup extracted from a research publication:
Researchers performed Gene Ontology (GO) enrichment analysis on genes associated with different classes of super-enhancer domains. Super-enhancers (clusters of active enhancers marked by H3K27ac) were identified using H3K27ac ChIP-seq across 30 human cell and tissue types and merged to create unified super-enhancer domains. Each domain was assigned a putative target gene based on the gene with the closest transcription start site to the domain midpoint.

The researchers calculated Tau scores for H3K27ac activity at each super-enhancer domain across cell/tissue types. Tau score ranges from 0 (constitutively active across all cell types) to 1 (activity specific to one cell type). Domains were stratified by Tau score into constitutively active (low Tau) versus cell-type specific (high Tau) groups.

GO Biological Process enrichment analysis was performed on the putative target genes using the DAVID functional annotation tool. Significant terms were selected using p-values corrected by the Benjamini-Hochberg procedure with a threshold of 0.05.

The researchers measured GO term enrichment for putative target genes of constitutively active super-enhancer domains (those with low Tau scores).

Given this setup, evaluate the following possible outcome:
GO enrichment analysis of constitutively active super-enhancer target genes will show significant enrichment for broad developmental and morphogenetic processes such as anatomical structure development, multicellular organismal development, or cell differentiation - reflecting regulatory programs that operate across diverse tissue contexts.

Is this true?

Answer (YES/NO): NO